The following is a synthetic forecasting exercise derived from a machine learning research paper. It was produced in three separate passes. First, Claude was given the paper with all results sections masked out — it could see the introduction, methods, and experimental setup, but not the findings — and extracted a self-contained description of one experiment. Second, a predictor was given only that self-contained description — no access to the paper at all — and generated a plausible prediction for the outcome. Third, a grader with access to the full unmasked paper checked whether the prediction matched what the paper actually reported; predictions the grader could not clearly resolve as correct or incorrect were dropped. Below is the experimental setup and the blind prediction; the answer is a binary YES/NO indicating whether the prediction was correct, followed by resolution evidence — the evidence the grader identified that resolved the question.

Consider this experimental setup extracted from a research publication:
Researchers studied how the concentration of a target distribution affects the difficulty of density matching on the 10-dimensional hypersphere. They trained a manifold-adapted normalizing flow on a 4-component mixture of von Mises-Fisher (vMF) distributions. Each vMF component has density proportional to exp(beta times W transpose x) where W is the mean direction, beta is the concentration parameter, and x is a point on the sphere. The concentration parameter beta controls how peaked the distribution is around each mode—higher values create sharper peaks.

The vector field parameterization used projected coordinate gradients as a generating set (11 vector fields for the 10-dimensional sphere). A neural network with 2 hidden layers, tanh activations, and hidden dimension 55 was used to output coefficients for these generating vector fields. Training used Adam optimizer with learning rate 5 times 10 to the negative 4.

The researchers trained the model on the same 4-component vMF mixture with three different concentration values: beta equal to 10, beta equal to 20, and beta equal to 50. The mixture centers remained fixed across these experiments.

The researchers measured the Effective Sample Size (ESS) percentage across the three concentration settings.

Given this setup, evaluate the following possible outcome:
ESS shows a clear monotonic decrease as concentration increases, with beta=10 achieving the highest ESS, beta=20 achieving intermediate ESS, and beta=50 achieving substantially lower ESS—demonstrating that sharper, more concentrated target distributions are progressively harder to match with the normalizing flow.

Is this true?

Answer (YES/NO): NO